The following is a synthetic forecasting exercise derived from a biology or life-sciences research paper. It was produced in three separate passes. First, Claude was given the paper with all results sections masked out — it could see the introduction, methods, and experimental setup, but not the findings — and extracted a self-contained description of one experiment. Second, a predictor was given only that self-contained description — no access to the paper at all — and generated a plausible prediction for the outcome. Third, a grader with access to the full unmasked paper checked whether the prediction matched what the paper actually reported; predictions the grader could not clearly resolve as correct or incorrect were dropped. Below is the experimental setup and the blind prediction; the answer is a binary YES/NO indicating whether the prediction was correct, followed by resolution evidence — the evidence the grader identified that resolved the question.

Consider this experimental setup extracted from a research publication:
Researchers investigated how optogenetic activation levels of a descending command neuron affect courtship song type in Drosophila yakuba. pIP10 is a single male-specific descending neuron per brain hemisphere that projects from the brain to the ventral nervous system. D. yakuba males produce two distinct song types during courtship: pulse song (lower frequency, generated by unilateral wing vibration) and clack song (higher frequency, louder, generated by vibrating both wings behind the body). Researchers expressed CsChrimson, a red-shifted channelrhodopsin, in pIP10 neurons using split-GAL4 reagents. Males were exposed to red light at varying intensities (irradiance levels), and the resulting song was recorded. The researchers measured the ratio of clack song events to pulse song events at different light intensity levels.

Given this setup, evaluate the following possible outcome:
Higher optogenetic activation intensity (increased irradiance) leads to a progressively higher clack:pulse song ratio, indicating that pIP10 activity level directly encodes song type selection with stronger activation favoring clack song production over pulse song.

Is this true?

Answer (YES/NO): NO